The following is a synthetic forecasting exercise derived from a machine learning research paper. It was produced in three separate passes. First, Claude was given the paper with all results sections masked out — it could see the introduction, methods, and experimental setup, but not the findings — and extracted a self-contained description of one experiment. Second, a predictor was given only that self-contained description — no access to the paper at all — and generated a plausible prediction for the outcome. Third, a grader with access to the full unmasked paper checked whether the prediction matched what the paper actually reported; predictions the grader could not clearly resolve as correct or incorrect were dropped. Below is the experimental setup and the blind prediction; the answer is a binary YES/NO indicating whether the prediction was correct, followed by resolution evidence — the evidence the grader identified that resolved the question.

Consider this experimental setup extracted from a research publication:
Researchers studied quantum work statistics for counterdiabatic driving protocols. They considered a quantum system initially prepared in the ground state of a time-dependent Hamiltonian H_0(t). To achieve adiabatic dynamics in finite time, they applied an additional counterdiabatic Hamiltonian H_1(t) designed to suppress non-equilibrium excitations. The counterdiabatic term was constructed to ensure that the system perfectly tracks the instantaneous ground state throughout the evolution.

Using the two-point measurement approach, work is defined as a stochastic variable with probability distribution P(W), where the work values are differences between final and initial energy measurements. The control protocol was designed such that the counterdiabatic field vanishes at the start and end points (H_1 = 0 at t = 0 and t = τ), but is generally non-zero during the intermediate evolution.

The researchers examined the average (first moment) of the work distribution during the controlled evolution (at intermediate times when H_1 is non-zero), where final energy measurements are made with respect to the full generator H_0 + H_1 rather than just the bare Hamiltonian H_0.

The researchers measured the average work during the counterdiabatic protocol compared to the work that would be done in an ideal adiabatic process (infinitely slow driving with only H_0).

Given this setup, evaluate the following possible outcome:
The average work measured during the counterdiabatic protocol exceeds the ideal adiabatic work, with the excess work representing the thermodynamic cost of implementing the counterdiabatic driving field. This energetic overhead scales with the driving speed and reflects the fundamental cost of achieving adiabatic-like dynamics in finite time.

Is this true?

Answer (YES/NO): NO